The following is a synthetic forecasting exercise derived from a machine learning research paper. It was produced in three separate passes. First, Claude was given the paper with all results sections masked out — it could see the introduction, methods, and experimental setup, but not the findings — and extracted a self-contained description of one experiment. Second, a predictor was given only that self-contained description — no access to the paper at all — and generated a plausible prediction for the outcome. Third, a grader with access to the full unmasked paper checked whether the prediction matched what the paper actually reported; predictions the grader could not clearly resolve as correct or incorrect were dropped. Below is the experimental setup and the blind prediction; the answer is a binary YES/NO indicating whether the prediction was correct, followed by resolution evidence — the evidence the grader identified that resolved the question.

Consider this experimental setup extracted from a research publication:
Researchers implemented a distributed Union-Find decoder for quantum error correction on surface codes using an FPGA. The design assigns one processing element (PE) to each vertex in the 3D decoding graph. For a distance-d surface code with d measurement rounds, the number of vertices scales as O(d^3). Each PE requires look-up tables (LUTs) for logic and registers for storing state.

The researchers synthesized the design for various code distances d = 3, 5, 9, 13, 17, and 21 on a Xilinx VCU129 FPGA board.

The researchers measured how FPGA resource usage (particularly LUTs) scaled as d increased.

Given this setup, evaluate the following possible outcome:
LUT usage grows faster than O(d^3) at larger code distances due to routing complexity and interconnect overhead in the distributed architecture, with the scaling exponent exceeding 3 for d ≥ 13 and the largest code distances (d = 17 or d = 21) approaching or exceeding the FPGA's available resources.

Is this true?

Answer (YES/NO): NO